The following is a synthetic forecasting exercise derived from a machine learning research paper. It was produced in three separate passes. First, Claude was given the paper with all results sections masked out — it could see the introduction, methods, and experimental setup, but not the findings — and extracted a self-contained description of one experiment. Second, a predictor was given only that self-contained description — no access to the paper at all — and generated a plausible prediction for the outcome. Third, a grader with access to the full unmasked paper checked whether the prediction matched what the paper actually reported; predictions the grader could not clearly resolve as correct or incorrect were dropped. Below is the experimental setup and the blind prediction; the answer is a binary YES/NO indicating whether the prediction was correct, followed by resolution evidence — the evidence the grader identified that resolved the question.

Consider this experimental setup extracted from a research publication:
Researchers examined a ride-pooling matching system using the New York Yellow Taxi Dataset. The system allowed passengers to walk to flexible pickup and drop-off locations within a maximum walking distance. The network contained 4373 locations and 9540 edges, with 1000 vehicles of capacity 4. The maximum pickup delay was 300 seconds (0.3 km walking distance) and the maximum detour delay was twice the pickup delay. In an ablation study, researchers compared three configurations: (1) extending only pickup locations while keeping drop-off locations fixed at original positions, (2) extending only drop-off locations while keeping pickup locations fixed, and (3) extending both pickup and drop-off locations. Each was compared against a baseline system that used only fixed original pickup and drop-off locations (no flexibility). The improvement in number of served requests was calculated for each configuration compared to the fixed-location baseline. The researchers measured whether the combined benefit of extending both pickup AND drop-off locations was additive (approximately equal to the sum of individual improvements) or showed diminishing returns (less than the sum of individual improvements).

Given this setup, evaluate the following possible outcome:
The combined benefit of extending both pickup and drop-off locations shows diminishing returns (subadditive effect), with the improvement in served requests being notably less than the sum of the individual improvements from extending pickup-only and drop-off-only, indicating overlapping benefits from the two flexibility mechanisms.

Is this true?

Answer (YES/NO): YES